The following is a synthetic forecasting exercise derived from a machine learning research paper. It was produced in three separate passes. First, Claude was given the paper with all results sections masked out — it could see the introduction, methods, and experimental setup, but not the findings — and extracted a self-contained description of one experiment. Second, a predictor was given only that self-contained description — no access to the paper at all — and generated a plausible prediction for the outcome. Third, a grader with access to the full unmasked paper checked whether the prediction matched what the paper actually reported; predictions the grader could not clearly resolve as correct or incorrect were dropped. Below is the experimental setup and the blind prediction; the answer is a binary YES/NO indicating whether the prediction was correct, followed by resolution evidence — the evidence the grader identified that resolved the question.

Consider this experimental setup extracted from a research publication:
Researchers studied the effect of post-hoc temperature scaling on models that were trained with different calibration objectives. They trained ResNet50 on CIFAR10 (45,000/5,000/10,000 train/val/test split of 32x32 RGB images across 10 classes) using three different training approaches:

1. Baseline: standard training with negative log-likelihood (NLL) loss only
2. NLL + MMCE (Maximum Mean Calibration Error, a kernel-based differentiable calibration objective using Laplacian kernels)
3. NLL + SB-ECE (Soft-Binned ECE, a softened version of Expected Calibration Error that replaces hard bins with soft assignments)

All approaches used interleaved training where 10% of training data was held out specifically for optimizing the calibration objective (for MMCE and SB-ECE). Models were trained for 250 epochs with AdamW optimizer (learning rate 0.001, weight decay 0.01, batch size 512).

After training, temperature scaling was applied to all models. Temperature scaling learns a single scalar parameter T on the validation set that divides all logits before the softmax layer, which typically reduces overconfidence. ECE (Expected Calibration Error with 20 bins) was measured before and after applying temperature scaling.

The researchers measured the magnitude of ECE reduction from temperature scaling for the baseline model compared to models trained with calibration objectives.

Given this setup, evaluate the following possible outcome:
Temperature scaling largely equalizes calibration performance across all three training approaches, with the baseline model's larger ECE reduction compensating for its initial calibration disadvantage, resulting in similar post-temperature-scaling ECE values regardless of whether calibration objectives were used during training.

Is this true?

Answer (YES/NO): NO